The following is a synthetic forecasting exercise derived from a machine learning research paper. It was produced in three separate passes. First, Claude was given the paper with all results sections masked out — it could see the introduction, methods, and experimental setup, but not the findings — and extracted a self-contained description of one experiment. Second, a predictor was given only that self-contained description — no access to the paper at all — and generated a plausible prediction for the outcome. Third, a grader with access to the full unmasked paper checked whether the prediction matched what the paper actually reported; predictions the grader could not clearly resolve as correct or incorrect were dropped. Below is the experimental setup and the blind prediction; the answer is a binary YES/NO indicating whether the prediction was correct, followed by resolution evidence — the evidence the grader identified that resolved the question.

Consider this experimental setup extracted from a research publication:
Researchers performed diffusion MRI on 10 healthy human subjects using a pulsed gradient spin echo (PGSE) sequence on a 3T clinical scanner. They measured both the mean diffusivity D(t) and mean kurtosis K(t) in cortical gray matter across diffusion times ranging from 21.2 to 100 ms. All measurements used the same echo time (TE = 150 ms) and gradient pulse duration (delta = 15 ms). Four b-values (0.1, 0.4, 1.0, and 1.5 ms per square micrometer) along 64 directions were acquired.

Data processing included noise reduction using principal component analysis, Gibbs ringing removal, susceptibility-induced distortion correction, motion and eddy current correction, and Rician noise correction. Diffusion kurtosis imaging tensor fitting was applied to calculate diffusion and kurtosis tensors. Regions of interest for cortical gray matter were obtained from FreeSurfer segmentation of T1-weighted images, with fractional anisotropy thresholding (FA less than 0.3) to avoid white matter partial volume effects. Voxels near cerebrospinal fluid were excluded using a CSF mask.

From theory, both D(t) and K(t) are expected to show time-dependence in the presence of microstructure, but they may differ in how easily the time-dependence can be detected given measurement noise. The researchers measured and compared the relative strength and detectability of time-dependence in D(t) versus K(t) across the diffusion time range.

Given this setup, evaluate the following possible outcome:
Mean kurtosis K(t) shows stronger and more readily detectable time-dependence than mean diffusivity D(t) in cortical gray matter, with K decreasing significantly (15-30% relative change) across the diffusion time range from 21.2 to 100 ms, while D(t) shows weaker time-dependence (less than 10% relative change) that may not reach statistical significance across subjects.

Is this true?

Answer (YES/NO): NO